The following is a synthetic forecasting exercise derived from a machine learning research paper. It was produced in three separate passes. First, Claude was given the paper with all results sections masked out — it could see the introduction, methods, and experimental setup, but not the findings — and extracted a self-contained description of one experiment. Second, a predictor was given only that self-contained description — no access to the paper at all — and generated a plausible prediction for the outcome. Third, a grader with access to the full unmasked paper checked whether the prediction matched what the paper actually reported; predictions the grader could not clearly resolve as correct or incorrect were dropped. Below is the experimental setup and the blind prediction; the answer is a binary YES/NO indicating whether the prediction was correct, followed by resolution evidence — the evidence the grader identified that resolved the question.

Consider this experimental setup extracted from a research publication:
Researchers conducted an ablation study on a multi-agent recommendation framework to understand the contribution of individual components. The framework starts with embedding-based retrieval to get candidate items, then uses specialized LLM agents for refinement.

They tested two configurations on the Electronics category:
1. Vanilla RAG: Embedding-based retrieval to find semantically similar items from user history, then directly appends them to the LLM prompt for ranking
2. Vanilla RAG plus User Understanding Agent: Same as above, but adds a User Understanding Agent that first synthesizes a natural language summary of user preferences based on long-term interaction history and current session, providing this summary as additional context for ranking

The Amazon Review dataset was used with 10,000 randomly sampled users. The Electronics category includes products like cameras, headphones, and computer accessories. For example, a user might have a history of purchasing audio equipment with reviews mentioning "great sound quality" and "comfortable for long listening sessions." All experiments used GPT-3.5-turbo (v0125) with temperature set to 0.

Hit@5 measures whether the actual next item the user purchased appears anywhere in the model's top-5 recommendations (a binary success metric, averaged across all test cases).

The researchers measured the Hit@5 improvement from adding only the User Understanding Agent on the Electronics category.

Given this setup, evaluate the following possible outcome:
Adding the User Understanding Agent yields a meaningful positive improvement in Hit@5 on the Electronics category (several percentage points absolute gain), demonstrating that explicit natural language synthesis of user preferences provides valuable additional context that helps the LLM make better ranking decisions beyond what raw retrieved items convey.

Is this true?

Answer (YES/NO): YES